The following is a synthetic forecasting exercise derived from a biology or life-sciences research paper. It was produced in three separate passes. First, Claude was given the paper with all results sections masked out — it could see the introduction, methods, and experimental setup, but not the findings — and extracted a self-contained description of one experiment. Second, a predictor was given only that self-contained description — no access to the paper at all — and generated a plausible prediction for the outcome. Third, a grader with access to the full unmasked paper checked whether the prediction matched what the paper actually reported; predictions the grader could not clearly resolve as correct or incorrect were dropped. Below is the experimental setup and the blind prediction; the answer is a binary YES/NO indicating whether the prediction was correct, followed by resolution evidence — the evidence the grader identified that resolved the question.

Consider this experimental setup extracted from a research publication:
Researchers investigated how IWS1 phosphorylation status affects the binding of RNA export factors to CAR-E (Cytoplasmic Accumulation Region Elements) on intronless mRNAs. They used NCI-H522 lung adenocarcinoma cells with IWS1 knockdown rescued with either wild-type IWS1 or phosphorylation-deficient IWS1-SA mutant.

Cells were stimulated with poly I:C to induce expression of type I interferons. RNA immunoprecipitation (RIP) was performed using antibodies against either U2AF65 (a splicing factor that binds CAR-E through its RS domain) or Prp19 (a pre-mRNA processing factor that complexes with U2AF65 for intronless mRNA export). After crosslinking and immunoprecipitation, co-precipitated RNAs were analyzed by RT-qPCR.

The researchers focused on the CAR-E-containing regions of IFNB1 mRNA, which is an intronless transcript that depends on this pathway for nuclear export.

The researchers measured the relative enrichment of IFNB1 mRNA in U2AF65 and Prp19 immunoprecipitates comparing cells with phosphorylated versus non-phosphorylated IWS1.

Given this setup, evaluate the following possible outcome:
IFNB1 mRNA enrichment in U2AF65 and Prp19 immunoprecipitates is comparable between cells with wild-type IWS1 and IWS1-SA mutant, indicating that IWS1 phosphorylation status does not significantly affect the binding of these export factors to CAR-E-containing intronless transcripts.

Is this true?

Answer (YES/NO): NO